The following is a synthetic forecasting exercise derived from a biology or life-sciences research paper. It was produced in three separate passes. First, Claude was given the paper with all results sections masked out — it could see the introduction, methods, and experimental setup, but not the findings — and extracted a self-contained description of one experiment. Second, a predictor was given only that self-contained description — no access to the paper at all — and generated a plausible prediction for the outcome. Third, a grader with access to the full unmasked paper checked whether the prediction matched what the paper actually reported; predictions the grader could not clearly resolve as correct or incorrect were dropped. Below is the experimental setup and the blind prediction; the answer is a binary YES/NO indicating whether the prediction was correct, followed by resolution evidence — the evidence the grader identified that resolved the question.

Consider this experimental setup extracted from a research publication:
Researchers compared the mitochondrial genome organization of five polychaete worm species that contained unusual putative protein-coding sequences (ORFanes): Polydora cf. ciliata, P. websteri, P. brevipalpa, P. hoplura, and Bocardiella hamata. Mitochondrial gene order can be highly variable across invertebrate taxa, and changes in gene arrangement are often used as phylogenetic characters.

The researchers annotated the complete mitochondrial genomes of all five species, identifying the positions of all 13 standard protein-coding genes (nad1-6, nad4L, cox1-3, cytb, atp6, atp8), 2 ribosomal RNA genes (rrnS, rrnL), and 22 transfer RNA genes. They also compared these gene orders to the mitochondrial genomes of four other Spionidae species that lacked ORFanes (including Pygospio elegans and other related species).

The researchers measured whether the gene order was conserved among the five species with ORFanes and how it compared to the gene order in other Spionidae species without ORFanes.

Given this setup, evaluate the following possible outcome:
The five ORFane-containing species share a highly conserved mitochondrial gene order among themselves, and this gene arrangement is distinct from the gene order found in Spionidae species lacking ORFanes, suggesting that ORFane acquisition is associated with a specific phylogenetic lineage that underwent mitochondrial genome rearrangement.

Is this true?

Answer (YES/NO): YES